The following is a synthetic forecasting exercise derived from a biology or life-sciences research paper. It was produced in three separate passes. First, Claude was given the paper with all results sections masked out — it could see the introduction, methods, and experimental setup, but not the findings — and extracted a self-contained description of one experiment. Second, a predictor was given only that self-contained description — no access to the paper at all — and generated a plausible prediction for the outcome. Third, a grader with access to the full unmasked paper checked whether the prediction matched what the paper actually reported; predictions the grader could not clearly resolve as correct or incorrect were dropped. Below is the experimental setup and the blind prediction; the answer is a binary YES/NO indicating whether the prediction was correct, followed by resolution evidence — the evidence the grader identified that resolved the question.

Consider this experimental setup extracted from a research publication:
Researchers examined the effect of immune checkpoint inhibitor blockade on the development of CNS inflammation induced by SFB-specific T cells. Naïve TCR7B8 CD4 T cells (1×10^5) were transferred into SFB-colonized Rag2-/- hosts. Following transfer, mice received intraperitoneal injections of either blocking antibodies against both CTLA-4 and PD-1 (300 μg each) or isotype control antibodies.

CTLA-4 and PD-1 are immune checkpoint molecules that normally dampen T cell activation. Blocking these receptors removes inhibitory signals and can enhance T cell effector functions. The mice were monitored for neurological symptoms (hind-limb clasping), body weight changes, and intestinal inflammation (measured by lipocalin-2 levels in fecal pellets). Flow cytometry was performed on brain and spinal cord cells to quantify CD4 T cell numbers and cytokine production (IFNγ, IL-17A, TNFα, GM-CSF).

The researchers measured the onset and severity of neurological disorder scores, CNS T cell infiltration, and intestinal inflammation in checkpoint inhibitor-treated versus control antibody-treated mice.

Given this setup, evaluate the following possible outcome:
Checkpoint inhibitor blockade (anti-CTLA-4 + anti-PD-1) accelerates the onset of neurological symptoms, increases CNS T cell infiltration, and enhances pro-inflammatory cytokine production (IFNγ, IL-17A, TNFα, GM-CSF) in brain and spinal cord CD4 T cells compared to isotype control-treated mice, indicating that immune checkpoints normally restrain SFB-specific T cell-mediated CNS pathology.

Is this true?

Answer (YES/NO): YES